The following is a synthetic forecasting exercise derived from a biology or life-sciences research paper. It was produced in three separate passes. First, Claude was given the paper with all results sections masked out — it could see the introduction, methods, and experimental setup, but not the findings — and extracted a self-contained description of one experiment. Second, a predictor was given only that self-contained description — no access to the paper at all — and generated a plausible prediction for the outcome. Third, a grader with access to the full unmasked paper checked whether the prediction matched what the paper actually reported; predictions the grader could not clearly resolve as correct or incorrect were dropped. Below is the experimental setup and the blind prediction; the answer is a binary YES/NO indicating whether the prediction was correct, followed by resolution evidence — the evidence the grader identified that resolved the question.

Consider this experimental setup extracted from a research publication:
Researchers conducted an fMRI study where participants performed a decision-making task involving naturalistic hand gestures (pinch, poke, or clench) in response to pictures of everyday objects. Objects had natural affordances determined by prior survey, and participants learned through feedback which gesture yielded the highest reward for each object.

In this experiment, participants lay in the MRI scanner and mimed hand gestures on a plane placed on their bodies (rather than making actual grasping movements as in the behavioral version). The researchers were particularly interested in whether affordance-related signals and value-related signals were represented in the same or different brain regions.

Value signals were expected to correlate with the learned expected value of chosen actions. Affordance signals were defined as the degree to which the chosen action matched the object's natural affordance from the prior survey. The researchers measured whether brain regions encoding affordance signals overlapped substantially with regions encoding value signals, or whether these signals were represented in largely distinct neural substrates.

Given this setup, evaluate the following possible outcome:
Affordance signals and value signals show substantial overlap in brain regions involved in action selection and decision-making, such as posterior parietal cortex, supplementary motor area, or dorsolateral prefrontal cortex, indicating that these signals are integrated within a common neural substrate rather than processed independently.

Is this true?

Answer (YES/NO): NO